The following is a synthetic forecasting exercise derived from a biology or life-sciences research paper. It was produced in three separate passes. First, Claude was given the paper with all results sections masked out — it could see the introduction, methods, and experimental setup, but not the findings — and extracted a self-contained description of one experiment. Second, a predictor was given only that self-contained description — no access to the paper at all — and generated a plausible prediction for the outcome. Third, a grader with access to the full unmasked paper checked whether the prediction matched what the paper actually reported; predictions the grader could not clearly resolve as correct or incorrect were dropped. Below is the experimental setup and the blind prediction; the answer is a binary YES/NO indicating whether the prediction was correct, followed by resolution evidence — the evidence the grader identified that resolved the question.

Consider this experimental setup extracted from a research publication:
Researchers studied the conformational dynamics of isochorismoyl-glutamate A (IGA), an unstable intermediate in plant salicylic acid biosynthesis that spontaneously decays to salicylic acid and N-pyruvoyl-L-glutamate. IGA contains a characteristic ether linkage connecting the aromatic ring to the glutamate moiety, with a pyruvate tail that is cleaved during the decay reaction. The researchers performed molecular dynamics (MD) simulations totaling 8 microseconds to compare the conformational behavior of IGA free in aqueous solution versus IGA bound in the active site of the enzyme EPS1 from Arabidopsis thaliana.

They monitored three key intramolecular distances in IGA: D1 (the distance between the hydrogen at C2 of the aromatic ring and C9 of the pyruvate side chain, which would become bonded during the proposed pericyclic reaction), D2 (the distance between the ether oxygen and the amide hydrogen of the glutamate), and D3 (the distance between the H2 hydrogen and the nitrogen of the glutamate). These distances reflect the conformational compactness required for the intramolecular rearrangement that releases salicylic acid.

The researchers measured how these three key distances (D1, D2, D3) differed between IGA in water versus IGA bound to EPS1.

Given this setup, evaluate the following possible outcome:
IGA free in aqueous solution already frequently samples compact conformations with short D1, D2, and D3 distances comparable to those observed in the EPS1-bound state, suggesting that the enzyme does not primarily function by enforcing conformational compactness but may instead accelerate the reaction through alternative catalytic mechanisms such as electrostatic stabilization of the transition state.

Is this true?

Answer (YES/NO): NO